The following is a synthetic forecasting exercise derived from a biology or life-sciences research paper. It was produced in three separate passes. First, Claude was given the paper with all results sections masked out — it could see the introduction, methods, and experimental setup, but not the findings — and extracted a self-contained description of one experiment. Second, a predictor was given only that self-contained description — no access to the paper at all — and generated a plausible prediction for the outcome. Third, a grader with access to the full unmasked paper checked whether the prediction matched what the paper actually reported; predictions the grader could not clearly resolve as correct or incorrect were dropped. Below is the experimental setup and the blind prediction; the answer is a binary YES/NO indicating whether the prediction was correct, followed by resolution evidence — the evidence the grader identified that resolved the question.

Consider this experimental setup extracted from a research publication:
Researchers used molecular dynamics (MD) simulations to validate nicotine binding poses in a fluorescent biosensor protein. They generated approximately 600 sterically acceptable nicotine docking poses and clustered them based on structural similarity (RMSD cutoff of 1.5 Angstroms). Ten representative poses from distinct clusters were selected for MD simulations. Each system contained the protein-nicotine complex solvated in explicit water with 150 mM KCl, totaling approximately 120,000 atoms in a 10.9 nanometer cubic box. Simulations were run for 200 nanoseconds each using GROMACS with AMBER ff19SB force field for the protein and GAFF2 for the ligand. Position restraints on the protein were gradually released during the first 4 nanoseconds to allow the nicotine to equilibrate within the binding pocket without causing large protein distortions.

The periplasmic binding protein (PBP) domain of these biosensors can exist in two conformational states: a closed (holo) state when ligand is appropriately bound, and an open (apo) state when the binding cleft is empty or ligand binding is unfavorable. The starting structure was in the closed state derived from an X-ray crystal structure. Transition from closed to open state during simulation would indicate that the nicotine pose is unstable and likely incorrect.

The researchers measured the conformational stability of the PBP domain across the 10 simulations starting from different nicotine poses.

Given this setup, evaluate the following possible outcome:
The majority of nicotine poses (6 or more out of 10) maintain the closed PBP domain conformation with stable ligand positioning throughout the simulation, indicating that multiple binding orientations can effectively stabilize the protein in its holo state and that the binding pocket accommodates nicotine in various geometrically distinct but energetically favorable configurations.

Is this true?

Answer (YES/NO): NO